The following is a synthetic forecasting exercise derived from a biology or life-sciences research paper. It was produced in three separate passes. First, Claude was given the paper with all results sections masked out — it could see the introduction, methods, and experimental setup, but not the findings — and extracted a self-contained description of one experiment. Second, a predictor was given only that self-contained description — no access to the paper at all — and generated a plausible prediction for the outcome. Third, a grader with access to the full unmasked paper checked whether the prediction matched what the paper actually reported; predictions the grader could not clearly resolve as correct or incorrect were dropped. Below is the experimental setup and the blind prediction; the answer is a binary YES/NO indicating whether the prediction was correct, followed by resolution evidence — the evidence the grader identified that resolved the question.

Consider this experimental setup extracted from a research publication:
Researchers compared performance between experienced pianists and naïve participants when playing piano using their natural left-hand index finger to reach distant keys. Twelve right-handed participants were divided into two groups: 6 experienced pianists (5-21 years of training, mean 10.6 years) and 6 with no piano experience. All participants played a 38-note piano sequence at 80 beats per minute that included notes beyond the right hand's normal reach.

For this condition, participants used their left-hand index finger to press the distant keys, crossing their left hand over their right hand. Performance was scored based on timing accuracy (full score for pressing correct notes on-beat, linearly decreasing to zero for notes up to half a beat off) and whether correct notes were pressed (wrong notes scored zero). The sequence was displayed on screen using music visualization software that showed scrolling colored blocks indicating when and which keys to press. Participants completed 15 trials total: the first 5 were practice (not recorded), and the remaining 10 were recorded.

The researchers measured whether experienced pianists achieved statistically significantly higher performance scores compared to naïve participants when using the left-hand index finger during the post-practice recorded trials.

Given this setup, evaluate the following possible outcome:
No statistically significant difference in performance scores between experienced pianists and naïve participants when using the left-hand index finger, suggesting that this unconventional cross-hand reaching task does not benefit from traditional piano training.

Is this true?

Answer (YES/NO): NO